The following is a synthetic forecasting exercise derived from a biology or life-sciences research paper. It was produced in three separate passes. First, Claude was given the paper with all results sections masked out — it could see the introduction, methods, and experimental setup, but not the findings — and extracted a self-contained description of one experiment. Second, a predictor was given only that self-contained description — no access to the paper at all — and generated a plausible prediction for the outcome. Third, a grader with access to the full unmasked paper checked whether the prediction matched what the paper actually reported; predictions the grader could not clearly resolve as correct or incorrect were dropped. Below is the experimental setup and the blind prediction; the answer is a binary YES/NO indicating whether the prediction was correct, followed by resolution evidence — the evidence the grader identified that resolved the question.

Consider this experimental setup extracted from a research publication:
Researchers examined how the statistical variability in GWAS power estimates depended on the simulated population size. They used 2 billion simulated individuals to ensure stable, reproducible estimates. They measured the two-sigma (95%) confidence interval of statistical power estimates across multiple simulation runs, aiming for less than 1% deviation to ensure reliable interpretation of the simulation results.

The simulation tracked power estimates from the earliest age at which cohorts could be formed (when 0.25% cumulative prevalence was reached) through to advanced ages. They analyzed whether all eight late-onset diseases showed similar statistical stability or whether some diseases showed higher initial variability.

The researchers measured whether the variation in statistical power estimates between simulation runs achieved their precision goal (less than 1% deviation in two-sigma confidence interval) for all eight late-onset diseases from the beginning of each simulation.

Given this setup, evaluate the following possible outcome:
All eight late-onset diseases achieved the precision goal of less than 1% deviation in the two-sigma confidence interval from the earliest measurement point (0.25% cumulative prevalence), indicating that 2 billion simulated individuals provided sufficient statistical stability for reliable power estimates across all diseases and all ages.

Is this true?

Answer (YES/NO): NO